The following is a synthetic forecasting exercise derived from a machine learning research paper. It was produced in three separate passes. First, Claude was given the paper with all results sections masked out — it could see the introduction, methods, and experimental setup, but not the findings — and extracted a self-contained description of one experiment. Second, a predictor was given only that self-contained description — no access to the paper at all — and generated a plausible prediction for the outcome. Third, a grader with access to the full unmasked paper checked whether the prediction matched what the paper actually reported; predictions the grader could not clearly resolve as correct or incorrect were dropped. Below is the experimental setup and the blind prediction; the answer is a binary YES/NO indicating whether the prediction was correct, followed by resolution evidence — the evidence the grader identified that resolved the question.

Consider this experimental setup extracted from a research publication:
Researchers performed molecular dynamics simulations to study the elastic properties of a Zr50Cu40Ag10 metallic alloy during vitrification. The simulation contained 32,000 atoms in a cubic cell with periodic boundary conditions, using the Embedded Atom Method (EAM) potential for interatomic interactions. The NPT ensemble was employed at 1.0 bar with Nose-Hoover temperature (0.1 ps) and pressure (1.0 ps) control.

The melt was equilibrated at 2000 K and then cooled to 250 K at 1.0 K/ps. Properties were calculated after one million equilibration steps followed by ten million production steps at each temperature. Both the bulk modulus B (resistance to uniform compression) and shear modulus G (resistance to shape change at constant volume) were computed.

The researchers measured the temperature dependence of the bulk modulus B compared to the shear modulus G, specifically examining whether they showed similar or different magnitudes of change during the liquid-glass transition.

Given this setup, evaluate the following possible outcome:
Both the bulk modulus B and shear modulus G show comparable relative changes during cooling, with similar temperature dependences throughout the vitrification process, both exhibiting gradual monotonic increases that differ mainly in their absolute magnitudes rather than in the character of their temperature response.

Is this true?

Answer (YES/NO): NO